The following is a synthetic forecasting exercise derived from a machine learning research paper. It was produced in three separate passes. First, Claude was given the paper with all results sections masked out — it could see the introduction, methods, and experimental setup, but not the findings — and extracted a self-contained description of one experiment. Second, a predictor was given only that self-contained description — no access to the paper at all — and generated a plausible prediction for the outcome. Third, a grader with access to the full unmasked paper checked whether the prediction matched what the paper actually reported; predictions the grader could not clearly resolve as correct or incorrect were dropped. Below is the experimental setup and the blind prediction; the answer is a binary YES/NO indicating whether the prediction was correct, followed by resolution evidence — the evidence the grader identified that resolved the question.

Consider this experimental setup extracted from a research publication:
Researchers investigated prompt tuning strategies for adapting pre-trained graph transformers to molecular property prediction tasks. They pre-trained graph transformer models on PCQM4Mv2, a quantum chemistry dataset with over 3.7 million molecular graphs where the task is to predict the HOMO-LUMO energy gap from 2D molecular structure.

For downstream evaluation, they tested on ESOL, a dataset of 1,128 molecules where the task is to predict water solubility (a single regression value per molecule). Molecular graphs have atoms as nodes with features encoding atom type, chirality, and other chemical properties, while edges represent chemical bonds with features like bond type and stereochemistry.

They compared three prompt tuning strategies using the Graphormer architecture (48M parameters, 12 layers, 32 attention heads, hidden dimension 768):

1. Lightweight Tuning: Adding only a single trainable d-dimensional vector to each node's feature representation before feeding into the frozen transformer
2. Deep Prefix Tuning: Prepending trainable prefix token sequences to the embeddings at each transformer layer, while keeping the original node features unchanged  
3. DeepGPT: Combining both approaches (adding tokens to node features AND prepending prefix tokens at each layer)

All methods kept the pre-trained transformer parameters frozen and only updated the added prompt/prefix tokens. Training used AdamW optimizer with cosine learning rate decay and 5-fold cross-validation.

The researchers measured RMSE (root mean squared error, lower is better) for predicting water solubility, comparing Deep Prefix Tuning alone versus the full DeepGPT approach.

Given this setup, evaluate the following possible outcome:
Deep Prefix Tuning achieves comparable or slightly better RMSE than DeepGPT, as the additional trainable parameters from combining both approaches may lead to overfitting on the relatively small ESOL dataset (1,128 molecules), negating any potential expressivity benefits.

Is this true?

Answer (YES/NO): YES